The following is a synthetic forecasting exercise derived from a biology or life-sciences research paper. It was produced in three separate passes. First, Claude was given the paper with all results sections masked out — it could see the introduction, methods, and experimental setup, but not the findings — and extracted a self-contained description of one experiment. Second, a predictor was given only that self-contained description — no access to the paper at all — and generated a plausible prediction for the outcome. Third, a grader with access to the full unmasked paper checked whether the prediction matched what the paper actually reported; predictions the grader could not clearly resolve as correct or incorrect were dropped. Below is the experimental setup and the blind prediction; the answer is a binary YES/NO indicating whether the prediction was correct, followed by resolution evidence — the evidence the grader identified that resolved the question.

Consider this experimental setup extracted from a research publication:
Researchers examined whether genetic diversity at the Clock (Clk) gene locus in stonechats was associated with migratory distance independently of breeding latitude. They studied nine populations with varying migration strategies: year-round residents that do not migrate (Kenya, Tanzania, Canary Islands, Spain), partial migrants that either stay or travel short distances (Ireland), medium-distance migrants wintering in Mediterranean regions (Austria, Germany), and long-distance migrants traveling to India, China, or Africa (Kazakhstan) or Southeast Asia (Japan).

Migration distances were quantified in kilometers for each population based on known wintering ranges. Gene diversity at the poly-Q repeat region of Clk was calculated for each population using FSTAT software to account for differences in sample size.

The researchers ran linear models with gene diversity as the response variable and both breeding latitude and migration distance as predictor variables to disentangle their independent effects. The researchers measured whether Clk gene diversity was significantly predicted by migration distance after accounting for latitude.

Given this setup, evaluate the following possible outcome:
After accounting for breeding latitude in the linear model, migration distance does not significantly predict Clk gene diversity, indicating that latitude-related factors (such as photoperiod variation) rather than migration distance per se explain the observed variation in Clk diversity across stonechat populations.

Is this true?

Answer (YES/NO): YES